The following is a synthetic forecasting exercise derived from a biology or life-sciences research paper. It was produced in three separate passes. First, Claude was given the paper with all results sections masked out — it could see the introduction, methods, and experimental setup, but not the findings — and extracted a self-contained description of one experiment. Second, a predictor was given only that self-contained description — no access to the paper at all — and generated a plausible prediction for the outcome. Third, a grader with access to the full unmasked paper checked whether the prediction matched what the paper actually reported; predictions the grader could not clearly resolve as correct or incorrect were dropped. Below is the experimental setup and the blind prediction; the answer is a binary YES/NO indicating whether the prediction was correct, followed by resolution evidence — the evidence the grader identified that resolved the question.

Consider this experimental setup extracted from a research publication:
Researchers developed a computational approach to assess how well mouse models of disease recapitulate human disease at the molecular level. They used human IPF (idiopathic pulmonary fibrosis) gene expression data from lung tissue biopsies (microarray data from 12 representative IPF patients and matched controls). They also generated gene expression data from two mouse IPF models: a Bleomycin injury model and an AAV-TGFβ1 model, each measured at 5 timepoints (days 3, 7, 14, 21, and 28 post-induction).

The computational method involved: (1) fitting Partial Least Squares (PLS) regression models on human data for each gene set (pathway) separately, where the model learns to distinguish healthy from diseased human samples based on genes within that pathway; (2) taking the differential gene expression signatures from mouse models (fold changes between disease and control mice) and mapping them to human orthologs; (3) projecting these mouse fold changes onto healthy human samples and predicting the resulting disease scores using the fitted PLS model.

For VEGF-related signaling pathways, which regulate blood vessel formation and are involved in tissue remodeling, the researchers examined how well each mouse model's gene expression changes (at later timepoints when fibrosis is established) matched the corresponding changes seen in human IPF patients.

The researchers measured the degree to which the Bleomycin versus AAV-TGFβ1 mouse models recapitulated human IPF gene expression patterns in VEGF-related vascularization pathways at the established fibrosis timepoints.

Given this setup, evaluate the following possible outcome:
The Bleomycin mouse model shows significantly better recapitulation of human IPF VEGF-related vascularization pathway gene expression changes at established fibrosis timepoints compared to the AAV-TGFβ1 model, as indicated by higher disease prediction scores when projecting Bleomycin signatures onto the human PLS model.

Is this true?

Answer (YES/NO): YES